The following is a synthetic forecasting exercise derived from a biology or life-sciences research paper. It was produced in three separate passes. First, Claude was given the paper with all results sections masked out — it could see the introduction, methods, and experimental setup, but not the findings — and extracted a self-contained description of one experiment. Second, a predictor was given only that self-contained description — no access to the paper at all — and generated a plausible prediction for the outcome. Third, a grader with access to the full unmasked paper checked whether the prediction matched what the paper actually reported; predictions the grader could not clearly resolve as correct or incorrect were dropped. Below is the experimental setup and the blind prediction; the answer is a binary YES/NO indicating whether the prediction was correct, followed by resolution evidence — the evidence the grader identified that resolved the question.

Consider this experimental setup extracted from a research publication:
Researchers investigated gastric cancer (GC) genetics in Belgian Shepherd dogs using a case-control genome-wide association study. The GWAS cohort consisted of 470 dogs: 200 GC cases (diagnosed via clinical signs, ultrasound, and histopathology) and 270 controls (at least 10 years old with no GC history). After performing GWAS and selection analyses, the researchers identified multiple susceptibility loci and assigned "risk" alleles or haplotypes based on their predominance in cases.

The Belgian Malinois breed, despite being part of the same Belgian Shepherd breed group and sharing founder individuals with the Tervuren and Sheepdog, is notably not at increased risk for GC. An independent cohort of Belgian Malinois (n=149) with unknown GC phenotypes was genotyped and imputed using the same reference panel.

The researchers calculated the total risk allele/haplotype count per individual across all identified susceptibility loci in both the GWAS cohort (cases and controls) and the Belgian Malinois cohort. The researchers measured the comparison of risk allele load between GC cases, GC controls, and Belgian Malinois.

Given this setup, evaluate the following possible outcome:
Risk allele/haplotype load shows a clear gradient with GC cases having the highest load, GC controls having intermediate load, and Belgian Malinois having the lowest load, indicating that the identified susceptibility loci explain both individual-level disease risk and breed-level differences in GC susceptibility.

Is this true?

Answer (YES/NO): NO